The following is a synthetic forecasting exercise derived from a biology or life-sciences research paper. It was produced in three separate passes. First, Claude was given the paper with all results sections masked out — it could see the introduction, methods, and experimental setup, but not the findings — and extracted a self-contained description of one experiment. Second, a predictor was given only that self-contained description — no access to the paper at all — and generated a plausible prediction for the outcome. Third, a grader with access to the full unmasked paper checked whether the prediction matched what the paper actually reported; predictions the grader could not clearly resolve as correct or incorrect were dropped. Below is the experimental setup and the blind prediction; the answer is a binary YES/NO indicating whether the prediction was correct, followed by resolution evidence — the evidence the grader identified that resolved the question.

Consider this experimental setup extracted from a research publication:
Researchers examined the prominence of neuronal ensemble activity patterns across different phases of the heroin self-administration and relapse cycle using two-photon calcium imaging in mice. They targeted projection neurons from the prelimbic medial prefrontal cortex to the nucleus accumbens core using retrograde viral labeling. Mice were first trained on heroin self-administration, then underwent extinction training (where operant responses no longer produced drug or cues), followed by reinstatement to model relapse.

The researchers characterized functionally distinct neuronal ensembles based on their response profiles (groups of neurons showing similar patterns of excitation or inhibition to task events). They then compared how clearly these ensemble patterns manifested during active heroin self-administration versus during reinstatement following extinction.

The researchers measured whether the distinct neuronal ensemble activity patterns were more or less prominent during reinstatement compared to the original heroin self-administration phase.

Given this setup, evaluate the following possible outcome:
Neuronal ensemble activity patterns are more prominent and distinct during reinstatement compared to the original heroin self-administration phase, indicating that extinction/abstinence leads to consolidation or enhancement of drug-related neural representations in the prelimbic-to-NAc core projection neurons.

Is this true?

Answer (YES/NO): YES